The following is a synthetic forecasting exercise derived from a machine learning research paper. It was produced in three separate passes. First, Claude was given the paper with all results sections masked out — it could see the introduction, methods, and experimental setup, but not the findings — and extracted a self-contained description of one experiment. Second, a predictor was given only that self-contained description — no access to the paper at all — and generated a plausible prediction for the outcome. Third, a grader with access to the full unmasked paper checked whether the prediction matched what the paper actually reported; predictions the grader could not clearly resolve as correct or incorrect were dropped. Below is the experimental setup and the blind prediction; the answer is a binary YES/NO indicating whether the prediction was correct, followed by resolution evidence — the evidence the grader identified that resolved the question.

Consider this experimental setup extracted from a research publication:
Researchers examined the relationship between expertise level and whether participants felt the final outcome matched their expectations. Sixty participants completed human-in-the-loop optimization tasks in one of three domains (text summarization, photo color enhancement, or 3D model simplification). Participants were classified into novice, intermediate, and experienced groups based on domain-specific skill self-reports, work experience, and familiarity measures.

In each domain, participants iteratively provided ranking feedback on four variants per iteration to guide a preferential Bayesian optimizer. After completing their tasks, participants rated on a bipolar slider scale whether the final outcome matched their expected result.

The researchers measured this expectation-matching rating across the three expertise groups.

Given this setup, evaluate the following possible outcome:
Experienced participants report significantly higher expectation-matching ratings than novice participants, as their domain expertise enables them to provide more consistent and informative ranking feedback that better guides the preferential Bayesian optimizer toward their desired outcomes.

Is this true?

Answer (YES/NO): NO